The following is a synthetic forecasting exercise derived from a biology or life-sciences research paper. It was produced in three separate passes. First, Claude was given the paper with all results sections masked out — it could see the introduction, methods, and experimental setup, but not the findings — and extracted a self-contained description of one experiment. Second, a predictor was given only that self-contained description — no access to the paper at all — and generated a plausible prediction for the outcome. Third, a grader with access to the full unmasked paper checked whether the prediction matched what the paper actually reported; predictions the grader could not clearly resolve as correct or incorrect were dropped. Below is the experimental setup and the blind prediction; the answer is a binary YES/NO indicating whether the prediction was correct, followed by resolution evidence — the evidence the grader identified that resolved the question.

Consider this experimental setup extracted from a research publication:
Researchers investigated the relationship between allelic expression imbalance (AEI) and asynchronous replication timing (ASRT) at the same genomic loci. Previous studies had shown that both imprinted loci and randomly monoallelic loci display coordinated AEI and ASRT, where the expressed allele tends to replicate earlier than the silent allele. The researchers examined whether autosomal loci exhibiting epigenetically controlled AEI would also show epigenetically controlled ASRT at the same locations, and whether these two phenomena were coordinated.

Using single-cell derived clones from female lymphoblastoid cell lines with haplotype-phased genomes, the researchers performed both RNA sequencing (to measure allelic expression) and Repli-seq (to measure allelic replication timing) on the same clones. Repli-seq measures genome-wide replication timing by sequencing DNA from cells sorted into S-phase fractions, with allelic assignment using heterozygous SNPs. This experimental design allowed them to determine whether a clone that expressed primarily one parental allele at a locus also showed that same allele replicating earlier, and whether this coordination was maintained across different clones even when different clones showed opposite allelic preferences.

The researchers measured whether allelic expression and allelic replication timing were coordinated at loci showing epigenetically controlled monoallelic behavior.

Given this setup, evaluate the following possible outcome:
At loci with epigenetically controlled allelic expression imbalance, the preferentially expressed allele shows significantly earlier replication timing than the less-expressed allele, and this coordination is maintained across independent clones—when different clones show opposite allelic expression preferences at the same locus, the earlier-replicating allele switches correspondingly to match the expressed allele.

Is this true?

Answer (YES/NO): NO